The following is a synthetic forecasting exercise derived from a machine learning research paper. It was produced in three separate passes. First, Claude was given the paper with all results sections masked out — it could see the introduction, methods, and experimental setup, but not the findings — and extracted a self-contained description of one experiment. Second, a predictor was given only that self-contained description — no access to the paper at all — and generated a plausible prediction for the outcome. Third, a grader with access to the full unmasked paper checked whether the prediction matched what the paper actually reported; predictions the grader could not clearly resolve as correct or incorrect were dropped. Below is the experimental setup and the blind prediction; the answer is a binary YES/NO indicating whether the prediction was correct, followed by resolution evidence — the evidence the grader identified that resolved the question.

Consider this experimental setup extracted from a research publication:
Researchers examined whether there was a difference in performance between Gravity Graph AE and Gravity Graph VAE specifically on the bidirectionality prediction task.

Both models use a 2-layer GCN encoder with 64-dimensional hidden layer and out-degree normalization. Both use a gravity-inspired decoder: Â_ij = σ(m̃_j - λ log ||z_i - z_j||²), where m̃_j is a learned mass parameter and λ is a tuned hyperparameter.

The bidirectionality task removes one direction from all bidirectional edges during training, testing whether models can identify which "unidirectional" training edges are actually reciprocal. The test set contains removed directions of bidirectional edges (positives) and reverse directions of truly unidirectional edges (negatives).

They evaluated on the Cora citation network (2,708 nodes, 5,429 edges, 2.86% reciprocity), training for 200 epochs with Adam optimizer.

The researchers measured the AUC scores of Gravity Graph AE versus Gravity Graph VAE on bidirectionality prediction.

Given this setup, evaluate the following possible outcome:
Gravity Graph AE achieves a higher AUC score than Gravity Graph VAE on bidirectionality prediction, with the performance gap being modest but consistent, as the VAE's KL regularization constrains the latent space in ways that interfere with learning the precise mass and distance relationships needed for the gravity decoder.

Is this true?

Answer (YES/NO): NO